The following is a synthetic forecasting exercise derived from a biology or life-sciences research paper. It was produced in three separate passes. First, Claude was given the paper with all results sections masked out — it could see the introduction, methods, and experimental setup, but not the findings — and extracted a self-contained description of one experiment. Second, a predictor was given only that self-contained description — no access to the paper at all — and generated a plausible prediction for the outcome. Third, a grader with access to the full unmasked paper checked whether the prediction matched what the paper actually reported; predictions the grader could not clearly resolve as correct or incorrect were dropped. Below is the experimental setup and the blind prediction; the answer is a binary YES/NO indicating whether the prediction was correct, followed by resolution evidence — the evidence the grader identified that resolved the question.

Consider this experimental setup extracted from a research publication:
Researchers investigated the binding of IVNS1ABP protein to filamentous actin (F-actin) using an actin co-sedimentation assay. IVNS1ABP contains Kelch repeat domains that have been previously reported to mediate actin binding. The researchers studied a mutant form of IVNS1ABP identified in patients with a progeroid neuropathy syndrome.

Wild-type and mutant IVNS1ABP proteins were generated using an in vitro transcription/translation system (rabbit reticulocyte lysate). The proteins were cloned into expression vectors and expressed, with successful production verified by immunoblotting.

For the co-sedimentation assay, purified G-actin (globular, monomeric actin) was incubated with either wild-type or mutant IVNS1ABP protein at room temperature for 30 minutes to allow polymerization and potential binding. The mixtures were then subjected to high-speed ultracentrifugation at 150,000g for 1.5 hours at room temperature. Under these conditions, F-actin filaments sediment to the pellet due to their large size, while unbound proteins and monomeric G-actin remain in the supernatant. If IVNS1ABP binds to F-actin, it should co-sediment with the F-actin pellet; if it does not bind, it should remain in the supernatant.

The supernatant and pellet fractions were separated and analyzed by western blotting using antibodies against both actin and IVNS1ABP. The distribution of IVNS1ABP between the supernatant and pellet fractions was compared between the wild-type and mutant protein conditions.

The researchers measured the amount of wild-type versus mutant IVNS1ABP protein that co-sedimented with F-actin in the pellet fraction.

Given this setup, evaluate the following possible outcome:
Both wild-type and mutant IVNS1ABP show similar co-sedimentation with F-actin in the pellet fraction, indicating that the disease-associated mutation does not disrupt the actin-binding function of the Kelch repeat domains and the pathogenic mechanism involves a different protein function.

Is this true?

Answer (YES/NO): NO